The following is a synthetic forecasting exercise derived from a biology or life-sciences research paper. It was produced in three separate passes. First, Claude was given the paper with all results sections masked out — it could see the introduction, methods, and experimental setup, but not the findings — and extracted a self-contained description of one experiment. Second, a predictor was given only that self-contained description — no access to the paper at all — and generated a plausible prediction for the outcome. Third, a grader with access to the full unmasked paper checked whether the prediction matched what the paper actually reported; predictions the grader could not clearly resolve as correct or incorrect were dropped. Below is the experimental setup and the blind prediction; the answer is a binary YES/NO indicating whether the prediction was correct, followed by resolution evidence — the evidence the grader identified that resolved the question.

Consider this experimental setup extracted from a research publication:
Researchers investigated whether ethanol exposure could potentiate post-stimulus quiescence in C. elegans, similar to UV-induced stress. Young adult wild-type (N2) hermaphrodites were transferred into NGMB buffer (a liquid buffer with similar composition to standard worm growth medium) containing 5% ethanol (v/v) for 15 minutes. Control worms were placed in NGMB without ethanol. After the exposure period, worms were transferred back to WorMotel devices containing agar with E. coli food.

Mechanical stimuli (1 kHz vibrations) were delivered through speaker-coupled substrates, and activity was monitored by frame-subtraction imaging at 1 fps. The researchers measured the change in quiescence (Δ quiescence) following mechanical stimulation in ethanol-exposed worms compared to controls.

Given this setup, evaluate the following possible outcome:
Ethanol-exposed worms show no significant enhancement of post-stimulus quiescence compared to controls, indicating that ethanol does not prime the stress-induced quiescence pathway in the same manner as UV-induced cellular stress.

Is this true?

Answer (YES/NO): YES